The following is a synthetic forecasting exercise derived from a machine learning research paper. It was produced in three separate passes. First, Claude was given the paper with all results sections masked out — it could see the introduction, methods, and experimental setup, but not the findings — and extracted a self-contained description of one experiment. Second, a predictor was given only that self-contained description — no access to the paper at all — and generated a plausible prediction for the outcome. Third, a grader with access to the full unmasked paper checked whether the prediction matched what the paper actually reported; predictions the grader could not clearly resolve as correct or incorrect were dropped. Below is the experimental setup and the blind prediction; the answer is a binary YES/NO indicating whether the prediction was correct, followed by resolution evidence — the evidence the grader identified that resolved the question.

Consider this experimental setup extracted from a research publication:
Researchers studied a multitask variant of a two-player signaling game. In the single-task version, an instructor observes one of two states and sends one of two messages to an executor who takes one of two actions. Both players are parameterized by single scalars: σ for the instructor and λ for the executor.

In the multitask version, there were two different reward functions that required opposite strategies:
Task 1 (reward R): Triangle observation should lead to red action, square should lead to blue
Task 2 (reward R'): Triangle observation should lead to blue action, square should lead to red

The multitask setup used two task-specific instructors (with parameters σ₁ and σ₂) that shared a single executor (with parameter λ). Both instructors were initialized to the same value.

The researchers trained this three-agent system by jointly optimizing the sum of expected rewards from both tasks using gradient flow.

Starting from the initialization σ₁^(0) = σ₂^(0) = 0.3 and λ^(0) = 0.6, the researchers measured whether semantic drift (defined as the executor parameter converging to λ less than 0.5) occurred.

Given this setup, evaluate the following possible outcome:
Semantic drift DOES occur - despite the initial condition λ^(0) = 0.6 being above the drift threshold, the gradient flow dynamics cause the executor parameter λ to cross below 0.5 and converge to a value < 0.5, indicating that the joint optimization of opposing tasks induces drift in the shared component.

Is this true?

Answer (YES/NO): NO